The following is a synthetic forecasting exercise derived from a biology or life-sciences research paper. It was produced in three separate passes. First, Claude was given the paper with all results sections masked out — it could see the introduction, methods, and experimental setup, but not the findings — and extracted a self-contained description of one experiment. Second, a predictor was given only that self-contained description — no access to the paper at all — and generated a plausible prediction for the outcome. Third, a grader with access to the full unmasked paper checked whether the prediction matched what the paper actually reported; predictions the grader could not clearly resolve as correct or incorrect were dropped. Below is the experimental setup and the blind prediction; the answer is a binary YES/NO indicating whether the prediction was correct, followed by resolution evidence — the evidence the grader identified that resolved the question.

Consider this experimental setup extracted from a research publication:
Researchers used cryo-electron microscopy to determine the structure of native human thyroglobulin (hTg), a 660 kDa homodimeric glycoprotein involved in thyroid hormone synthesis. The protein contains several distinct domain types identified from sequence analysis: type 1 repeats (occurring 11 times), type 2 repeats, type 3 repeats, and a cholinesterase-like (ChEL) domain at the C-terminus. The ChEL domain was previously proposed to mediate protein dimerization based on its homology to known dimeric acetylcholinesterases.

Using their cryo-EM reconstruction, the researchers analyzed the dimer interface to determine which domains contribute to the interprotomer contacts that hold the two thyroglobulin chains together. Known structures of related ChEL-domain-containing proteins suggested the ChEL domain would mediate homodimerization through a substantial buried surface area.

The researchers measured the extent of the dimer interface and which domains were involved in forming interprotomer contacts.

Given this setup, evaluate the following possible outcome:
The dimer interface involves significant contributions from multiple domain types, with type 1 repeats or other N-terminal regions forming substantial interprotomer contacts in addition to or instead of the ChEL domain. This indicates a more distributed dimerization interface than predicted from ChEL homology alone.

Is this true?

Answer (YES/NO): YES